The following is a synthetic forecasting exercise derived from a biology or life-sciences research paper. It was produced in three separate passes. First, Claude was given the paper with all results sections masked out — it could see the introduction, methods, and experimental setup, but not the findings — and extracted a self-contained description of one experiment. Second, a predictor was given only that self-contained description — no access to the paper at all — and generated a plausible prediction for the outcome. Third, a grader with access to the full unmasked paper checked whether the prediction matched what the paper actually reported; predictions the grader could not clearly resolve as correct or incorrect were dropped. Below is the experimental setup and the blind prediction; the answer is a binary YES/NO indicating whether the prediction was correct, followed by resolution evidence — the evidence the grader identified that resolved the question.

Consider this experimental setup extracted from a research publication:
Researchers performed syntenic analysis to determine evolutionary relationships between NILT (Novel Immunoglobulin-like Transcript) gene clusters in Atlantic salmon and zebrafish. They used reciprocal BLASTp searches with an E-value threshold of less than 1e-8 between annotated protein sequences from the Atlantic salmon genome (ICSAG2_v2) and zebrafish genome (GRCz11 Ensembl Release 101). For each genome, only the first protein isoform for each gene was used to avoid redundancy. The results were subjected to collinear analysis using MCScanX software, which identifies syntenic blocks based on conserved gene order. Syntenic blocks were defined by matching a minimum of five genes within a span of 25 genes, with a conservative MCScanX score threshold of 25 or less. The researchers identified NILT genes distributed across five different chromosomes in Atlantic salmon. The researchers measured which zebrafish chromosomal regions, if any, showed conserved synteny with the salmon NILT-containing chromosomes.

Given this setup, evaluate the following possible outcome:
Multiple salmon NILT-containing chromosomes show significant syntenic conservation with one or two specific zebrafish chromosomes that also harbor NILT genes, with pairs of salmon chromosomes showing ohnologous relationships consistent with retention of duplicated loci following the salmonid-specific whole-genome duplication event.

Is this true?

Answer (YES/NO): NO